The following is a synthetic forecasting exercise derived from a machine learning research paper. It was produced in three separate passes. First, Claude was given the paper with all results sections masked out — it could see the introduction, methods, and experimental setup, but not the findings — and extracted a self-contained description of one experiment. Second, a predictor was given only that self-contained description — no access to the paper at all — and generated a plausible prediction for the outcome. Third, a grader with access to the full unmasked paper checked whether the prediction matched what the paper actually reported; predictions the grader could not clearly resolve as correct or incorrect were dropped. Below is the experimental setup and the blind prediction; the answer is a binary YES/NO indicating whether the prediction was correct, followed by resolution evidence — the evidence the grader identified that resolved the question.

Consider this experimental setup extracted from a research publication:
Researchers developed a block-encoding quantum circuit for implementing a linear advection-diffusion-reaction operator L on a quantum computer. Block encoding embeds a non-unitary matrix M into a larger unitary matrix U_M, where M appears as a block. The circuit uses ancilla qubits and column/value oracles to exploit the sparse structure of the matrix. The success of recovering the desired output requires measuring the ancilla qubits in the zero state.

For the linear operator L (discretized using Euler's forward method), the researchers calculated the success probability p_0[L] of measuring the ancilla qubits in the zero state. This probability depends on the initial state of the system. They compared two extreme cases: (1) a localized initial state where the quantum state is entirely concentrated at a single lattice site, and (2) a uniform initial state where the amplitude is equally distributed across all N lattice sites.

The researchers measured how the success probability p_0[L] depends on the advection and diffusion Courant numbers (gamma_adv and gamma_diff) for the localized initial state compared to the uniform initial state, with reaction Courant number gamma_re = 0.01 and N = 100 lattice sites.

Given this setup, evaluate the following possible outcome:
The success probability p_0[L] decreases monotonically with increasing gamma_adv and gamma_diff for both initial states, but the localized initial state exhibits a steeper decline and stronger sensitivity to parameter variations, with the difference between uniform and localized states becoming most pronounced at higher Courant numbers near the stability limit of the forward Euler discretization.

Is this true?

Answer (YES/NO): NO